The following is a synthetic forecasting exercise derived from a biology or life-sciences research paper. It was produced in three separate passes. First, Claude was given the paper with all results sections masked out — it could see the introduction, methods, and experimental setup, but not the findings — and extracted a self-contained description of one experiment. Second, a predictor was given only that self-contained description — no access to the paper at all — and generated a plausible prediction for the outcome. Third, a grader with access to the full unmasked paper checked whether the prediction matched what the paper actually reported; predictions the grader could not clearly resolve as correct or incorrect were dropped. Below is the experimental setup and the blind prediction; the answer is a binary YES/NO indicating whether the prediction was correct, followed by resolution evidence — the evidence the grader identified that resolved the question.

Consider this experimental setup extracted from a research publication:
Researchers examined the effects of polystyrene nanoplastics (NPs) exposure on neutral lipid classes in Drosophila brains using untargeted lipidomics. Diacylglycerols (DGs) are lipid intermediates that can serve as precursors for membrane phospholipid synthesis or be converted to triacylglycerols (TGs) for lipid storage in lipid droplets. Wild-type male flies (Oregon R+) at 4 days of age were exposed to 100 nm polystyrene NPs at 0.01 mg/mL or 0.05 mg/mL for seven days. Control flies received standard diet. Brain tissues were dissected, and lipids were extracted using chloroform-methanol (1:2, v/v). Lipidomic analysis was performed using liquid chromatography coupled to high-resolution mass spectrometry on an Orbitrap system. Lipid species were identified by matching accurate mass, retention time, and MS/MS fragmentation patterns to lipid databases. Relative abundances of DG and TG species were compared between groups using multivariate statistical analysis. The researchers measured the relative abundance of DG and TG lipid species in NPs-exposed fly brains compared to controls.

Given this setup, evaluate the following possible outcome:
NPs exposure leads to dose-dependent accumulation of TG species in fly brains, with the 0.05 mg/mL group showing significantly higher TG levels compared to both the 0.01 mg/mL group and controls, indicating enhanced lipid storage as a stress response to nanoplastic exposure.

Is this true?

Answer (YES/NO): YES